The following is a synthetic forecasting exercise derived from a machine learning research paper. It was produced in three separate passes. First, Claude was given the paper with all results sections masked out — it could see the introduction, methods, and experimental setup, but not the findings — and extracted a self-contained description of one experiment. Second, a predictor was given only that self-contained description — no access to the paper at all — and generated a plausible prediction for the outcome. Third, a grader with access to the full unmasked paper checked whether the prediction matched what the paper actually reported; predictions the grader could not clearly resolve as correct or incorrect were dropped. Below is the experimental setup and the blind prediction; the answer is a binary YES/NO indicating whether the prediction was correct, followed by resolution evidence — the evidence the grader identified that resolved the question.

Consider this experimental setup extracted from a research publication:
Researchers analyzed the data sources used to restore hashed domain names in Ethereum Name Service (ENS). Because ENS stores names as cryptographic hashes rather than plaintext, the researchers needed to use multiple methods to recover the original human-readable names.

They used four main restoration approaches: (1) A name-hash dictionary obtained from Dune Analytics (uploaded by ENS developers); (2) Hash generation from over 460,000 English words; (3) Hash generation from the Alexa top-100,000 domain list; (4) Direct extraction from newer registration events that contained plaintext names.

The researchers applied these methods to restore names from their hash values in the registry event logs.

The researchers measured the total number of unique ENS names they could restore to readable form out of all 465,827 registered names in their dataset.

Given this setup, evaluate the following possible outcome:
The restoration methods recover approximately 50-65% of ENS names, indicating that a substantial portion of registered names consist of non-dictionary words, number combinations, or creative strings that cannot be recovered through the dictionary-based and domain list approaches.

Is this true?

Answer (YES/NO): NO